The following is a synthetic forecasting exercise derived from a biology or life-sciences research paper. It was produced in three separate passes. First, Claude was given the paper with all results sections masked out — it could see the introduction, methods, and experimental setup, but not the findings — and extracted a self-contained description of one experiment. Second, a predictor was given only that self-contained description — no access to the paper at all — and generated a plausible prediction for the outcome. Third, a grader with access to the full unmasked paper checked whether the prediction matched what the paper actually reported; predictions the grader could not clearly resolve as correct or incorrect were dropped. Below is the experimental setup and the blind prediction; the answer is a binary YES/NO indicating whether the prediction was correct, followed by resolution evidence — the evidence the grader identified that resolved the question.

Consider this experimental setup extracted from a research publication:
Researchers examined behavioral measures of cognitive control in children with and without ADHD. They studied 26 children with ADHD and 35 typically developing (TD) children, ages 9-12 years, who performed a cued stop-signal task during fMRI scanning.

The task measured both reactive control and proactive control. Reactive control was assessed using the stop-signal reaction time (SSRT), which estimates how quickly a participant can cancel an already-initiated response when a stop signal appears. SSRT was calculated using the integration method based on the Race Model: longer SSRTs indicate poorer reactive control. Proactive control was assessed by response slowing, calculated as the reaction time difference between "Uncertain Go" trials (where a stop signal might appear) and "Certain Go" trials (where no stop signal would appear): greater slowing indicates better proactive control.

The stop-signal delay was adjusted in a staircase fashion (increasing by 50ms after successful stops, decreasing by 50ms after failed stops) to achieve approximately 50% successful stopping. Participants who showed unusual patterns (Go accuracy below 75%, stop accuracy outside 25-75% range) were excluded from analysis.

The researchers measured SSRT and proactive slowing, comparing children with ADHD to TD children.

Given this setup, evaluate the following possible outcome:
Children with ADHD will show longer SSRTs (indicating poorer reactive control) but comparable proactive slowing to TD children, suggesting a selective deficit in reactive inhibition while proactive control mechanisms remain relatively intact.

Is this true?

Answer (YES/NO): YES